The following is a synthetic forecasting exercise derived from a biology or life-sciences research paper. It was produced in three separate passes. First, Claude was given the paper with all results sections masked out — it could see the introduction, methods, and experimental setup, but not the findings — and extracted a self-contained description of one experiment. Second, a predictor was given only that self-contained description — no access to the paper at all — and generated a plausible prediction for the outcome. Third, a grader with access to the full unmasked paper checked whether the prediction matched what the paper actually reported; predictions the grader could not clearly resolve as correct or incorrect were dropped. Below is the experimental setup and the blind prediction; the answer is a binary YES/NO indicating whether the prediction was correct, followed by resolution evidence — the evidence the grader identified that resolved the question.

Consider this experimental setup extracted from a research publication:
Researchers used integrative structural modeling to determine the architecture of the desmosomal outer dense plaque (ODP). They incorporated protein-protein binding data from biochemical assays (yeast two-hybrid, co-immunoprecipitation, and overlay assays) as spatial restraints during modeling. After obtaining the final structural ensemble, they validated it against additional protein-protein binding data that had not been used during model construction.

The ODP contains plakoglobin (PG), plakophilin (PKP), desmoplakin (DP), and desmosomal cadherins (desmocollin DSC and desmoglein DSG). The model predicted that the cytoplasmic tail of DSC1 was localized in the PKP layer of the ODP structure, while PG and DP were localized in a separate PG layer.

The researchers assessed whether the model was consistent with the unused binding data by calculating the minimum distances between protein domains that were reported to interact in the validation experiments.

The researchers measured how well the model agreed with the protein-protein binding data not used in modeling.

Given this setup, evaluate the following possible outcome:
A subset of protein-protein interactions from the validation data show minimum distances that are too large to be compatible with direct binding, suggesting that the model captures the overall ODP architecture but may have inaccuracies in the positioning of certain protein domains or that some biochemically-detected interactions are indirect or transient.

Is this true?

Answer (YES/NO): YES